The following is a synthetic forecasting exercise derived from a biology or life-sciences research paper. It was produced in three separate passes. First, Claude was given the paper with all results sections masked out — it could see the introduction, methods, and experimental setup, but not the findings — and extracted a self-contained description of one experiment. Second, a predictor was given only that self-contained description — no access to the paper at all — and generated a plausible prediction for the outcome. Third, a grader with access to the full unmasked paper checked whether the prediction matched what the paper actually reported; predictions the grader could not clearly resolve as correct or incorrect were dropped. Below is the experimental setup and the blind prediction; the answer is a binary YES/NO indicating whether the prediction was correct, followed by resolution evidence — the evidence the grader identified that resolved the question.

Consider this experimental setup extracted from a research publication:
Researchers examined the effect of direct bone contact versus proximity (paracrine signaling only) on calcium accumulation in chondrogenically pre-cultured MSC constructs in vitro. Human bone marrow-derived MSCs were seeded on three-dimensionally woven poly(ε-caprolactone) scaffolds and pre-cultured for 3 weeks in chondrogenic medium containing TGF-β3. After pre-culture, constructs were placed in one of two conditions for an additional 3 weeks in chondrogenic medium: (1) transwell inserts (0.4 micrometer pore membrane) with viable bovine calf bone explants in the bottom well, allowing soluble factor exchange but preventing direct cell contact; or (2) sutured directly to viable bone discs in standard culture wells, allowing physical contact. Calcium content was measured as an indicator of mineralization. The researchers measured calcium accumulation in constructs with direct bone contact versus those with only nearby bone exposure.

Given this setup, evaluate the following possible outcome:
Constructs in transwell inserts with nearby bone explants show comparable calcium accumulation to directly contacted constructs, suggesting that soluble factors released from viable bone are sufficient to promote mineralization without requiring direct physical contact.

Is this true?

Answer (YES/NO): NO